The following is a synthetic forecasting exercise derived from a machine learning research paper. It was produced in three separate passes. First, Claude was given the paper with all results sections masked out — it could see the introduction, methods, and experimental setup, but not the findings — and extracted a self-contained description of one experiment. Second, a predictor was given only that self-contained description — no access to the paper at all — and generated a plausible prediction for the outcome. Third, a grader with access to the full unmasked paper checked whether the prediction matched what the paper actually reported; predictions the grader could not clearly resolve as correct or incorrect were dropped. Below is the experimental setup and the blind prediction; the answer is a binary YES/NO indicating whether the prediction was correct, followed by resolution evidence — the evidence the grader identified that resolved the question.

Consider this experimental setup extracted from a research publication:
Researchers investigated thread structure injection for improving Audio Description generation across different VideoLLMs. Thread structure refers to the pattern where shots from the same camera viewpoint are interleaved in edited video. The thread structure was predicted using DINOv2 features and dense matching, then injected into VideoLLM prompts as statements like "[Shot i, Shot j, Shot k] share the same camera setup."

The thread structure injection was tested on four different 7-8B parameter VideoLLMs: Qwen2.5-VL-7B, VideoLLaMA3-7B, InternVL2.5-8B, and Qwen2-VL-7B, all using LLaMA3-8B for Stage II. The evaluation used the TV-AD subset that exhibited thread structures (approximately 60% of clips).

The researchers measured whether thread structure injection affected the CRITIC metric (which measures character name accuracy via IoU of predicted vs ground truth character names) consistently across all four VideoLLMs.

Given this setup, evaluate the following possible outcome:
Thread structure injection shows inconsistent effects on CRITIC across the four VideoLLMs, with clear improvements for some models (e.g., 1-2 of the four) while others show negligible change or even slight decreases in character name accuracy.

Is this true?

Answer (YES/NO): NO